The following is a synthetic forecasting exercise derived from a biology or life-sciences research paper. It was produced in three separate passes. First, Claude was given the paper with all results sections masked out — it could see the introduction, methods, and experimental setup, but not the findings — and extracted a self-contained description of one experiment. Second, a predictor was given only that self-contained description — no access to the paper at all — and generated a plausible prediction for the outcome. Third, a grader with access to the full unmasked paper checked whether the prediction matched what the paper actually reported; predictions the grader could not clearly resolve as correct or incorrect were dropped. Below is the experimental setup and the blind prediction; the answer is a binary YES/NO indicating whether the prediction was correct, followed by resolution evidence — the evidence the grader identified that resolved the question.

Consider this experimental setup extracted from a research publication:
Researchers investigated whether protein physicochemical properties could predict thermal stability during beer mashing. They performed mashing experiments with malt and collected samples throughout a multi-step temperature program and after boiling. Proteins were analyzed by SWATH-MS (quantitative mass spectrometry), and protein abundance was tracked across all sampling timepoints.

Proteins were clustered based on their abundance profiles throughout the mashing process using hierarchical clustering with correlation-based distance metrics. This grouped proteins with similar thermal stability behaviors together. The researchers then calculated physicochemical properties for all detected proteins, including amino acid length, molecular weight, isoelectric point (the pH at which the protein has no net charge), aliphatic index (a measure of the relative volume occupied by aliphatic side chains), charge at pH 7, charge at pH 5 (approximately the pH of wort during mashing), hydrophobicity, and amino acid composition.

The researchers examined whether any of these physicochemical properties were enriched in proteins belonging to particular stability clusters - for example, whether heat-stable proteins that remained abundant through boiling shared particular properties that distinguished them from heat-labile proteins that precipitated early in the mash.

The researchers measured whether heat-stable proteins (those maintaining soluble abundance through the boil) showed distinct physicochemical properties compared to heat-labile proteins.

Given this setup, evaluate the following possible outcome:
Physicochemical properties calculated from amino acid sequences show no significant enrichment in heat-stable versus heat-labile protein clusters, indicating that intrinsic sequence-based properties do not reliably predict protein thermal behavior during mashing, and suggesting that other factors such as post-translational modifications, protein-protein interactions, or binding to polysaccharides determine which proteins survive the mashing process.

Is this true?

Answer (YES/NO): NO